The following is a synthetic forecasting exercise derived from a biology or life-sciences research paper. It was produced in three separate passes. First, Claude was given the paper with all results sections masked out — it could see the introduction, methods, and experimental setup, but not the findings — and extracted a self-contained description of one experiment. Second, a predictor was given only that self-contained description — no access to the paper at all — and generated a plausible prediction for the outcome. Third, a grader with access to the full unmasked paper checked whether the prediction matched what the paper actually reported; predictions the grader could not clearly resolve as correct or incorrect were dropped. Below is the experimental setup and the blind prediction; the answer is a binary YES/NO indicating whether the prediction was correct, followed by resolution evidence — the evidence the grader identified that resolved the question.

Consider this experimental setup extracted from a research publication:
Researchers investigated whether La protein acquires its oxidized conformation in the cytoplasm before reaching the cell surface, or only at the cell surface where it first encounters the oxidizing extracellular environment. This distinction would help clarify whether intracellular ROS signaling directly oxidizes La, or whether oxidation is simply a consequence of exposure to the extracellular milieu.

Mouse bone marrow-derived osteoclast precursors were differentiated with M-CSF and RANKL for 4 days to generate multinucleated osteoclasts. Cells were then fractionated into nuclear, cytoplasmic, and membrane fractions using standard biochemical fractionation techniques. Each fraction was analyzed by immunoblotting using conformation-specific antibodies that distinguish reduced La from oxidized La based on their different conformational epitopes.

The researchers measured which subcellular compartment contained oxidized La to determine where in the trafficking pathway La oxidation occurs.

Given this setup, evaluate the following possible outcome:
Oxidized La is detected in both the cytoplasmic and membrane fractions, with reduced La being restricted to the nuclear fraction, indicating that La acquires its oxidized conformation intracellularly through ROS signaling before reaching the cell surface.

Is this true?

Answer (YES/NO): YES